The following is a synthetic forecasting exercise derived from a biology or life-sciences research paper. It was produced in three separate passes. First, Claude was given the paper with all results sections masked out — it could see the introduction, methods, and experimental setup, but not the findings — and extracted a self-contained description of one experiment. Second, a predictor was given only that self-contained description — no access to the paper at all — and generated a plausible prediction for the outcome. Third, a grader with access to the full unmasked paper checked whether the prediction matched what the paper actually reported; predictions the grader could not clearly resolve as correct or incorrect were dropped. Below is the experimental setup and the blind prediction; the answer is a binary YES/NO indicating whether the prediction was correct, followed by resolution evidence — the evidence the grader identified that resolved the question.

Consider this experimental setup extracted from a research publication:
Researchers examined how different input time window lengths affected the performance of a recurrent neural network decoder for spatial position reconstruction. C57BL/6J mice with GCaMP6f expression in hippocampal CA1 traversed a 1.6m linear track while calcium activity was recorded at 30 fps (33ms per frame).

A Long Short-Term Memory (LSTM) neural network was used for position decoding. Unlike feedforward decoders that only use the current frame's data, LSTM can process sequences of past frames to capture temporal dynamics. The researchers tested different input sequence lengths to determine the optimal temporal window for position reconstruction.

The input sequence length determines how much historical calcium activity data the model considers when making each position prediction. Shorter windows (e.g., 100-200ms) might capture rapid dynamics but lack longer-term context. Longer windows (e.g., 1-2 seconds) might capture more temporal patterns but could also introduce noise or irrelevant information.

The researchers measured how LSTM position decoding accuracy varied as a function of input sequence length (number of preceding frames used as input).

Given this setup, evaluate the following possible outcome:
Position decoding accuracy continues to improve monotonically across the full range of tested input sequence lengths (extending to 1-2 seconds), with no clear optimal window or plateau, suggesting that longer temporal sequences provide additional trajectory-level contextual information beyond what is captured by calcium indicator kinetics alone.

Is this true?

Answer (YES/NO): NO